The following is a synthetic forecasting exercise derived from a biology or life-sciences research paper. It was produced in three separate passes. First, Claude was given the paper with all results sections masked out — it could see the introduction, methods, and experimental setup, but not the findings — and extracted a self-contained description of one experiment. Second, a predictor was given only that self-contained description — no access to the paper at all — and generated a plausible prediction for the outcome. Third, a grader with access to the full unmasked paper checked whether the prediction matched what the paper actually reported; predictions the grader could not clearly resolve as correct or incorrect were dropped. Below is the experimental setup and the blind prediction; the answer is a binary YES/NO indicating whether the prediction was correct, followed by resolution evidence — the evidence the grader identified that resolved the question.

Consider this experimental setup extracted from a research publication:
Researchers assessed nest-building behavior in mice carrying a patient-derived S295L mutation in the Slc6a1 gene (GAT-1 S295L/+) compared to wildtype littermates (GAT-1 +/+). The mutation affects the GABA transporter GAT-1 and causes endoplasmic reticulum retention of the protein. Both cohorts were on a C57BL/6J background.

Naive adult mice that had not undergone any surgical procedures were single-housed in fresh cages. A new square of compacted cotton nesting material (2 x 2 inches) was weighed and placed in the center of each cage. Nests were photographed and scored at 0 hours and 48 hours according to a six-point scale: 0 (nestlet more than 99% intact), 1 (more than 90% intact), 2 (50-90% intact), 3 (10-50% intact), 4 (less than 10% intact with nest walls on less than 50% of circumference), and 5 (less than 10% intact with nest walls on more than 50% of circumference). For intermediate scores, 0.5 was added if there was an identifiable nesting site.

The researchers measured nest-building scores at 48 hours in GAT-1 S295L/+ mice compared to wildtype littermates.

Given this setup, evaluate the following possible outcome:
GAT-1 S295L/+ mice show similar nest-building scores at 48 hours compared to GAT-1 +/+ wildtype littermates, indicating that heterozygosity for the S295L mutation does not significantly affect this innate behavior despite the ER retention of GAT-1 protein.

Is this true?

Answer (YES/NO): YES